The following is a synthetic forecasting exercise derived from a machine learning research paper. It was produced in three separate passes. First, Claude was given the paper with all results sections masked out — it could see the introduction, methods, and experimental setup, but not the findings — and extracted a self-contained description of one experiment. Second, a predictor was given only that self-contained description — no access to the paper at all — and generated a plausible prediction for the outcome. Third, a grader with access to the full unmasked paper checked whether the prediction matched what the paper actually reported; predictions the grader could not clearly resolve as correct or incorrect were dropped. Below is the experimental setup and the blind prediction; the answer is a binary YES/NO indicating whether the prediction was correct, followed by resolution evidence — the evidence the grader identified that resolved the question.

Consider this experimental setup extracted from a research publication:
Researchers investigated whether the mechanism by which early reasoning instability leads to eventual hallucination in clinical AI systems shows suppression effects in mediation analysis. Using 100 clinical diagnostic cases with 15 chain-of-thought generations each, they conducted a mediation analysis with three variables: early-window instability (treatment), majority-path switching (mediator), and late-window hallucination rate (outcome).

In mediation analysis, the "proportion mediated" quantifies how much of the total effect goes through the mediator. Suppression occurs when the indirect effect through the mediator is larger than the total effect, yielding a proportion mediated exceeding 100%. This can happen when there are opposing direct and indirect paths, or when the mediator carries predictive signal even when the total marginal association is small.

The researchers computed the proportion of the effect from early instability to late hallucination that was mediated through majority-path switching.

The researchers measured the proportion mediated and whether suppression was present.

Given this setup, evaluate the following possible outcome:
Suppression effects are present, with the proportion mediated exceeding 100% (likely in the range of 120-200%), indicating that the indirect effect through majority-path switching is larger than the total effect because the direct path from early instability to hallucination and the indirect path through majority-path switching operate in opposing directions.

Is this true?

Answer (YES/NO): NO